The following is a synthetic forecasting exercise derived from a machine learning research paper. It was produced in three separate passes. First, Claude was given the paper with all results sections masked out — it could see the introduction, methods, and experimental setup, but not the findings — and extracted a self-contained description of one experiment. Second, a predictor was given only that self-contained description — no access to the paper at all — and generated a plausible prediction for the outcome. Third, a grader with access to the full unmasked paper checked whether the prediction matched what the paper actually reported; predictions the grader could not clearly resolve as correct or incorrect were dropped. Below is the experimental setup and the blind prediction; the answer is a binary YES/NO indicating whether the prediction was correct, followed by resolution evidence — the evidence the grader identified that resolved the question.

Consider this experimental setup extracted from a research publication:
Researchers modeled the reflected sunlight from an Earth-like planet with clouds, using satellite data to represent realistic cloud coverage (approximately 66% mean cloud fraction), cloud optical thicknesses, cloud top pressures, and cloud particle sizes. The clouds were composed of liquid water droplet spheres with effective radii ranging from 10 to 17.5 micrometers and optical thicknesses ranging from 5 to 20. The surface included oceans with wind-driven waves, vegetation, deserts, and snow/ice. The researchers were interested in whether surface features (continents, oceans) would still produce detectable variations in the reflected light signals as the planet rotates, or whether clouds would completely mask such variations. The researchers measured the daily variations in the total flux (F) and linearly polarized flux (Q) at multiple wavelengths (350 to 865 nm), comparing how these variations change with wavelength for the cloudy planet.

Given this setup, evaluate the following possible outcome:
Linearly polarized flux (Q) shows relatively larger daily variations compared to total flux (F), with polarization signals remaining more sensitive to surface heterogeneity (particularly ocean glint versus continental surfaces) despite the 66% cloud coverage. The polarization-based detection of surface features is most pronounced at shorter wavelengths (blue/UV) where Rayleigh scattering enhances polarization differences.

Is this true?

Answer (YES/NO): NO